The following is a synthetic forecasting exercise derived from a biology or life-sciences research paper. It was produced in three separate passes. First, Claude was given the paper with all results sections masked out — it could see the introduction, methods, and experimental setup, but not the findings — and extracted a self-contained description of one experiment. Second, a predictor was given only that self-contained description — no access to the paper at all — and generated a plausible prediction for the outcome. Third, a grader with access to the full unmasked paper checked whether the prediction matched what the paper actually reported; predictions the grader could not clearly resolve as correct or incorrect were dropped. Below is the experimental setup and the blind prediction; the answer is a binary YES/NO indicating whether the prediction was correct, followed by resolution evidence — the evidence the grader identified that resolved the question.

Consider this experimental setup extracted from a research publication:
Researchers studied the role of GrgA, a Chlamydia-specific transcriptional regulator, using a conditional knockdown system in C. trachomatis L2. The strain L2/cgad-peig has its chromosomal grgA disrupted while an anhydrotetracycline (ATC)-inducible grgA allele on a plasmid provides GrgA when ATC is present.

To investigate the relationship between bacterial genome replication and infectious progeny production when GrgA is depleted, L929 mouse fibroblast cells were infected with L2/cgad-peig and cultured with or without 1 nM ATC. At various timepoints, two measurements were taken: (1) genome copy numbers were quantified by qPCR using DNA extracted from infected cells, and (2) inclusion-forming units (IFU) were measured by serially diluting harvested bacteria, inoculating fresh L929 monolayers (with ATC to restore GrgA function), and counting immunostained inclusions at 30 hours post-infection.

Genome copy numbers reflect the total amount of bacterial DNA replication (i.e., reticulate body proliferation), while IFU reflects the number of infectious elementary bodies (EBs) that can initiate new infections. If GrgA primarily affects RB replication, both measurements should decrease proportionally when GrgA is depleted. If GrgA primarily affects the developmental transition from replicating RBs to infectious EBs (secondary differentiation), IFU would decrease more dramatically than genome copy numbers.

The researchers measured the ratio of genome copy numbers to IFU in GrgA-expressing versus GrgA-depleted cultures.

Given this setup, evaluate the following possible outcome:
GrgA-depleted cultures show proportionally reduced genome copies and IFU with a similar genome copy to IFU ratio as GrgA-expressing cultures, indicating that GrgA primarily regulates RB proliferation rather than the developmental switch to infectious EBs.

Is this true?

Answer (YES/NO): NO